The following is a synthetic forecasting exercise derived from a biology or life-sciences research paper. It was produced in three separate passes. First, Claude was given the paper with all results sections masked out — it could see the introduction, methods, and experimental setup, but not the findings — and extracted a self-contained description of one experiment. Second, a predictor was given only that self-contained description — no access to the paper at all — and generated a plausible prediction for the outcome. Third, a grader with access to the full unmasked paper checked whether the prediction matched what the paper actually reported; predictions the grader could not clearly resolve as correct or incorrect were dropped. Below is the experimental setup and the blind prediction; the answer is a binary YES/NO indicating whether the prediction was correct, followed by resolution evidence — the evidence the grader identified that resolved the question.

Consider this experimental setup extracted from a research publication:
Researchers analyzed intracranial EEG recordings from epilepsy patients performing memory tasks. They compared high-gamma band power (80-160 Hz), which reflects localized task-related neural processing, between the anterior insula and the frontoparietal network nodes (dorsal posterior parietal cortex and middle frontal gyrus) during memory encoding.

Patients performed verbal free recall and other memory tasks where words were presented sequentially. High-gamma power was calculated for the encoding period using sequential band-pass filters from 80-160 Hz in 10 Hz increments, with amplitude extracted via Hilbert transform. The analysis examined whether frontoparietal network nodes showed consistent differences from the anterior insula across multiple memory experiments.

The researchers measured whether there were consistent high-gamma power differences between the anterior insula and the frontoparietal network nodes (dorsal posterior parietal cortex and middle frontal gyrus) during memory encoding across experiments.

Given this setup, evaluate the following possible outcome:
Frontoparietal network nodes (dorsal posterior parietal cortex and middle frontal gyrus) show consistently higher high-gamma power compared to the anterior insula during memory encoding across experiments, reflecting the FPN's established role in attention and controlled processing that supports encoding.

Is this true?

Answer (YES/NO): NO